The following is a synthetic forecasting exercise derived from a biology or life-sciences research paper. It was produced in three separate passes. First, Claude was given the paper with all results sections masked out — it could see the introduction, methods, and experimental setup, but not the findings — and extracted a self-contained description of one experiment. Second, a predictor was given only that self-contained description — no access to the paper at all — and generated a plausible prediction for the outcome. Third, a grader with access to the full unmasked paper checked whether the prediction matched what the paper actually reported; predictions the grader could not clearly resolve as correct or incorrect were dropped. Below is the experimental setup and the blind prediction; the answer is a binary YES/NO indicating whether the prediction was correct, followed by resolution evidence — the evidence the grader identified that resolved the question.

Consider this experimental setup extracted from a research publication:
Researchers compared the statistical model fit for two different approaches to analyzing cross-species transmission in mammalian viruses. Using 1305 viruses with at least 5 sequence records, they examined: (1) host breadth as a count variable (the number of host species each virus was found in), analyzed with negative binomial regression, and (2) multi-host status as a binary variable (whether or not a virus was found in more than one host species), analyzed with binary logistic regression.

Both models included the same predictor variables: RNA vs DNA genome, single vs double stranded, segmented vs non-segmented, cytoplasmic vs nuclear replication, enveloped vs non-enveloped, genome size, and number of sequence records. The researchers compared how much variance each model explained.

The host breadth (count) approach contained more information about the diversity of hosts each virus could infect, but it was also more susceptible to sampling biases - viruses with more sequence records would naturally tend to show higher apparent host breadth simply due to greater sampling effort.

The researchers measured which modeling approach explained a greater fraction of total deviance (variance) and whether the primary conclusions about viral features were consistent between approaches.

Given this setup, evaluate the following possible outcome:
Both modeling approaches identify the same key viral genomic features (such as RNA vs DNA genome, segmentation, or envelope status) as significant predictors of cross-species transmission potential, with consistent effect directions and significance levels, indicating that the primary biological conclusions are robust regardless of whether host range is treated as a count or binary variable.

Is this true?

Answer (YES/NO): YES